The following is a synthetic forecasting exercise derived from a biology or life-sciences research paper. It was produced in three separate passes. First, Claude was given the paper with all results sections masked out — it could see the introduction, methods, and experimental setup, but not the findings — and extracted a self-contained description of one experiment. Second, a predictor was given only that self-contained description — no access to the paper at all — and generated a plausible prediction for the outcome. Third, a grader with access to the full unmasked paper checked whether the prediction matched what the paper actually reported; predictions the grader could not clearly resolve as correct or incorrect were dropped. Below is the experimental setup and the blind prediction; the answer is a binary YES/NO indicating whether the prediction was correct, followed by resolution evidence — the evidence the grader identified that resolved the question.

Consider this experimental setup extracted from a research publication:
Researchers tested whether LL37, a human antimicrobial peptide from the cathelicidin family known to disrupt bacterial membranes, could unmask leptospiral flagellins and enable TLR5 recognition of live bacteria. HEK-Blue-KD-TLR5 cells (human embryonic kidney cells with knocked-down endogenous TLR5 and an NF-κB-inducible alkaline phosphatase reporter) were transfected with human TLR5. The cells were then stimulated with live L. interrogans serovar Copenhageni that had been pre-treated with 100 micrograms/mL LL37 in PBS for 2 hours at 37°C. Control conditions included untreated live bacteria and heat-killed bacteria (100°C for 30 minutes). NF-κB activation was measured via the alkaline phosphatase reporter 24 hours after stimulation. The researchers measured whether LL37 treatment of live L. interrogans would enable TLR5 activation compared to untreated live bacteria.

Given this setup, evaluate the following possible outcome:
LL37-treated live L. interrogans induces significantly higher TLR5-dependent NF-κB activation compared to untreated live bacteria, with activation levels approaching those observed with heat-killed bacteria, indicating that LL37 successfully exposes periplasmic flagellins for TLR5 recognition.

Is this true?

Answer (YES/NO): NO